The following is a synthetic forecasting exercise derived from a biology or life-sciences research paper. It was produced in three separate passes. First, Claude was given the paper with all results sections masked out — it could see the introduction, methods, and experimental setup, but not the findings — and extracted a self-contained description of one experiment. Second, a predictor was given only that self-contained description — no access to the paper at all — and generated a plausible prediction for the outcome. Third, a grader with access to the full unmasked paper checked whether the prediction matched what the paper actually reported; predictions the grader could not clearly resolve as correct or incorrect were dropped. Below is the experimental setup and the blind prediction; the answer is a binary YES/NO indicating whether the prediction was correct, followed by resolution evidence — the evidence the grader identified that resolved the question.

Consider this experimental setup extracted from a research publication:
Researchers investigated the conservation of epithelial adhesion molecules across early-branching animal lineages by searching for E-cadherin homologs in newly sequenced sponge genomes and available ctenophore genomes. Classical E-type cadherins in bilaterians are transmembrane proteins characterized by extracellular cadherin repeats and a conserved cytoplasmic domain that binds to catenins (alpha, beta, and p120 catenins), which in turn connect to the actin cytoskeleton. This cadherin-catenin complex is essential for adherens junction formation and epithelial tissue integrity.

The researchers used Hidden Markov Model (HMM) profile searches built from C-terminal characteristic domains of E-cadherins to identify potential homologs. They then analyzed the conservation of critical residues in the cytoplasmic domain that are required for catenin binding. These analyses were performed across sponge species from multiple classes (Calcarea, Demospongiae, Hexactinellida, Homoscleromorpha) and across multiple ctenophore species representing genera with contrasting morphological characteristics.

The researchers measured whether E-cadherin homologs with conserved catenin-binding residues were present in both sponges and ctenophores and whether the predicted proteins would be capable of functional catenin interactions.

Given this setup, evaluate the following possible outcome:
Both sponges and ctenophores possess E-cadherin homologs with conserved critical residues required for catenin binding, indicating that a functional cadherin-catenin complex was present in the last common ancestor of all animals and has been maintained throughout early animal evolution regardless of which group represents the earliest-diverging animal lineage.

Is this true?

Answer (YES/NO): NO